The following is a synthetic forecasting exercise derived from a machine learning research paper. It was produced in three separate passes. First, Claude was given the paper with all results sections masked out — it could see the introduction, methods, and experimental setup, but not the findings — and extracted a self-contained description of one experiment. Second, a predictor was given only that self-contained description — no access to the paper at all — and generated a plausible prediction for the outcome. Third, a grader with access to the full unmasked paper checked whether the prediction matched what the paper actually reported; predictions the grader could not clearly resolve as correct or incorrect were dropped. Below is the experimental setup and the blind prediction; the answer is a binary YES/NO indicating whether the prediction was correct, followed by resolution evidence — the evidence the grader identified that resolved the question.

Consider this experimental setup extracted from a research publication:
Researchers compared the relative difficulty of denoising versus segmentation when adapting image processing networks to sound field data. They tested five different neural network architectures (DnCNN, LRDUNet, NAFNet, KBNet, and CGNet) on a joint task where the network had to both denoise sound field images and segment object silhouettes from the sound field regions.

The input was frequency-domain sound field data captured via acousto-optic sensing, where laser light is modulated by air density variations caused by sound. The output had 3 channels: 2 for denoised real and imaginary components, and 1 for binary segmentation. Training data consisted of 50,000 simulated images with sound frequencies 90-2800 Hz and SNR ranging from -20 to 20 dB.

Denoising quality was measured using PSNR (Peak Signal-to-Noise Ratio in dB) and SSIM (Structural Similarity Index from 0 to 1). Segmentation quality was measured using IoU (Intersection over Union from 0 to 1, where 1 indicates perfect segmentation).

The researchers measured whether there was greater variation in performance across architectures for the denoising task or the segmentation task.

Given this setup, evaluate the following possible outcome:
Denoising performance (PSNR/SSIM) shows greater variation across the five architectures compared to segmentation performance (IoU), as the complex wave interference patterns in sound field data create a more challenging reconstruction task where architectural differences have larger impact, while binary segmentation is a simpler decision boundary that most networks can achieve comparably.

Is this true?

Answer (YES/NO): NO